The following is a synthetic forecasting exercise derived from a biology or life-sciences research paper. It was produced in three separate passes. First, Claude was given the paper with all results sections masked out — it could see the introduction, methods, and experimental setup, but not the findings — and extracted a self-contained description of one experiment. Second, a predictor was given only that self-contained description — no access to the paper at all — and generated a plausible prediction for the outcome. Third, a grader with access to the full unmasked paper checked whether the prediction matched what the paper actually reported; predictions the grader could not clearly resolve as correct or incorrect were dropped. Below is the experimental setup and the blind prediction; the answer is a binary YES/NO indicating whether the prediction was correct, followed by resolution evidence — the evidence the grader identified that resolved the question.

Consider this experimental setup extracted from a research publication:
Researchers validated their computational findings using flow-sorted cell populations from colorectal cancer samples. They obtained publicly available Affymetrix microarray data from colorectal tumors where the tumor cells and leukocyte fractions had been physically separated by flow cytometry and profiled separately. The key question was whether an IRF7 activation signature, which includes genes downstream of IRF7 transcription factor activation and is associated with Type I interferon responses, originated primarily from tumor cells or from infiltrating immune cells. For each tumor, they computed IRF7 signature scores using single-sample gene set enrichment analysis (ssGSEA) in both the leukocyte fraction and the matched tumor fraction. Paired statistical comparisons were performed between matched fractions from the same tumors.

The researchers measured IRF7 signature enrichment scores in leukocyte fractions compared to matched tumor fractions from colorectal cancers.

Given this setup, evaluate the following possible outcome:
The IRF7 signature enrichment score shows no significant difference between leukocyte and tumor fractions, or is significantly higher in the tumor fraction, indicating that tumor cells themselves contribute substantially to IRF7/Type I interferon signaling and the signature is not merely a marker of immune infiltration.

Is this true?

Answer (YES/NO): NO